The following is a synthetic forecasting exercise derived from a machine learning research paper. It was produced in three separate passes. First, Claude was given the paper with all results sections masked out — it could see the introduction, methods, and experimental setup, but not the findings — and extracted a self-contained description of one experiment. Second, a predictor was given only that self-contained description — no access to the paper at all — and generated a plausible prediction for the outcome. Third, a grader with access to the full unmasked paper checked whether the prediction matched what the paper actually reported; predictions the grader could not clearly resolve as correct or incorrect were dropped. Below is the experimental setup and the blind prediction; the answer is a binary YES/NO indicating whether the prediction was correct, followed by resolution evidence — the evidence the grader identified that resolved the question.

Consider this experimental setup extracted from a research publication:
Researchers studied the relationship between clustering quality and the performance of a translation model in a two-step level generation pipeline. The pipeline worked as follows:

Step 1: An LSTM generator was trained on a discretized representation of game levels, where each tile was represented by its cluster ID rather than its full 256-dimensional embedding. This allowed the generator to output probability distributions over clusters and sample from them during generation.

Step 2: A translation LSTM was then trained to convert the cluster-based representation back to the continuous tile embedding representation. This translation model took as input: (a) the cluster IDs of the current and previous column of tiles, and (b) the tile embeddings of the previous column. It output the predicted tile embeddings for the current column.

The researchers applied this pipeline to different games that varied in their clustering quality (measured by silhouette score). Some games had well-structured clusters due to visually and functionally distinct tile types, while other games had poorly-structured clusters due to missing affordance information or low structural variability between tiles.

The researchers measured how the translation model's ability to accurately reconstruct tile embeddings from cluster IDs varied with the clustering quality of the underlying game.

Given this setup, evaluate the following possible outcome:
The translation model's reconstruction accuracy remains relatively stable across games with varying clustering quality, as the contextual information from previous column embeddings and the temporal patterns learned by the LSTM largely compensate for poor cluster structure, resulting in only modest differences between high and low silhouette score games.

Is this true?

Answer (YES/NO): NO